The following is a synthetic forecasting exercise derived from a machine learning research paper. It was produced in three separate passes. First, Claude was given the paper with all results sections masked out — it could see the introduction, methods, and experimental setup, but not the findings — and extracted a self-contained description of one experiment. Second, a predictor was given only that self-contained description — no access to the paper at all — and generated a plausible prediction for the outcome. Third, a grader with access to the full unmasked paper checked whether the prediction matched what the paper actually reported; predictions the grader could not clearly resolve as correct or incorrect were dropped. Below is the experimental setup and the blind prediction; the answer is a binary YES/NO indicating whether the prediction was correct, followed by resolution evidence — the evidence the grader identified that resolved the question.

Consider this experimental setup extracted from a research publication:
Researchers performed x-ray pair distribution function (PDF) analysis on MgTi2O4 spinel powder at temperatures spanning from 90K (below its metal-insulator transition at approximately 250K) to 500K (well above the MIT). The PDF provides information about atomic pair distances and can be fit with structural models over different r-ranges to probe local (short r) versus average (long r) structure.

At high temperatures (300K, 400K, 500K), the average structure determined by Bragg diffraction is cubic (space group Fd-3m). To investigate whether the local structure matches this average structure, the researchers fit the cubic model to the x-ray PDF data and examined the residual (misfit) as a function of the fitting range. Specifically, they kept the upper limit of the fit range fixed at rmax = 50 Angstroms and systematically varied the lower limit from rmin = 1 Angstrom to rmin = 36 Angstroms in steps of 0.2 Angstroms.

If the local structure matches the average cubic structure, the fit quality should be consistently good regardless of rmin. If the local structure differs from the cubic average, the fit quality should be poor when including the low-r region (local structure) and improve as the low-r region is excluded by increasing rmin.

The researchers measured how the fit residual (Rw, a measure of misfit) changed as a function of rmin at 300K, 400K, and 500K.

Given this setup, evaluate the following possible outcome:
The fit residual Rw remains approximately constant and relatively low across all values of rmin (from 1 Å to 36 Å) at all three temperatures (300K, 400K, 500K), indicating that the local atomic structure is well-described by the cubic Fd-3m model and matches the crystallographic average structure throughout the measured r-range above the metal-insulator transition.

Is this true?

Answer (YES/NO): NO